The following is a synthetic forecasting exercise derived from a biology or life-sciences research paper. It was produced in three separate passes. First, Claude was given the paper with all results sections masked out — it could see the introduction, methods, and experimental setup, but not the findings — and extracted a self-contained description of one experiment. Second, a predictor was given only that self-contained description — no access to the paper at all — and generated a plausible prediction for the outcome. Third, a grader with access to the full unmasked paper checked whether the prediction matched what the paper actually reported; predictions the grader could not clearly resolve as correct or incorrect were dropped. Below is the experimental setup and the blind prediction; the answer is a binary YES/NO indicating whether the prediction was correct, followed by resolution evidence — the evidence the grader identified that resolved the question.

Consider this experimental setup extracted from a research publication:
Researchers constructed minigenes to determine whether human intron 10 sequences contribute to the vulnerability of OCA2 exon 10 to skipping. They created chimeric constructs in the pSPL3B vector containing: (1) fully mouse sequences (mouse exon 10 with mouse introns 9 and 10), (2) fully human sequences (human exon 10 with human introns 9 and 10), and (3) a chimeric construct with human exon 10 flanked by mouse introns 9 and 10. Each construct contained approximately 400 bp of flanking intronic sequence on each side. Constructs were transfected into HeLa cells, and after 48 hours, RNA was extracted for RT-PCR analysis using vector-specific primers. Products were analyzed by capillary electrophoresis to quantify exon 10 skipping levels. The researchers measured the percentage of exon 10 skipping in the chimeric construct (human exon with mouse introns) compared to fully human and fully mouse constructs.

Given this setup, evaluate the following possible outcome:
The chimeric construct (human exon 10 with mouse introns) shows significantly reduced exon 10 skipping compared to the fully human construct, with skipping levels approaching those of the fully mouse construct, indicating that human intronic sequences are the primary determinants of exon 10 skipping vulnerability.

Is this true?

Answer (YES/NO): NO